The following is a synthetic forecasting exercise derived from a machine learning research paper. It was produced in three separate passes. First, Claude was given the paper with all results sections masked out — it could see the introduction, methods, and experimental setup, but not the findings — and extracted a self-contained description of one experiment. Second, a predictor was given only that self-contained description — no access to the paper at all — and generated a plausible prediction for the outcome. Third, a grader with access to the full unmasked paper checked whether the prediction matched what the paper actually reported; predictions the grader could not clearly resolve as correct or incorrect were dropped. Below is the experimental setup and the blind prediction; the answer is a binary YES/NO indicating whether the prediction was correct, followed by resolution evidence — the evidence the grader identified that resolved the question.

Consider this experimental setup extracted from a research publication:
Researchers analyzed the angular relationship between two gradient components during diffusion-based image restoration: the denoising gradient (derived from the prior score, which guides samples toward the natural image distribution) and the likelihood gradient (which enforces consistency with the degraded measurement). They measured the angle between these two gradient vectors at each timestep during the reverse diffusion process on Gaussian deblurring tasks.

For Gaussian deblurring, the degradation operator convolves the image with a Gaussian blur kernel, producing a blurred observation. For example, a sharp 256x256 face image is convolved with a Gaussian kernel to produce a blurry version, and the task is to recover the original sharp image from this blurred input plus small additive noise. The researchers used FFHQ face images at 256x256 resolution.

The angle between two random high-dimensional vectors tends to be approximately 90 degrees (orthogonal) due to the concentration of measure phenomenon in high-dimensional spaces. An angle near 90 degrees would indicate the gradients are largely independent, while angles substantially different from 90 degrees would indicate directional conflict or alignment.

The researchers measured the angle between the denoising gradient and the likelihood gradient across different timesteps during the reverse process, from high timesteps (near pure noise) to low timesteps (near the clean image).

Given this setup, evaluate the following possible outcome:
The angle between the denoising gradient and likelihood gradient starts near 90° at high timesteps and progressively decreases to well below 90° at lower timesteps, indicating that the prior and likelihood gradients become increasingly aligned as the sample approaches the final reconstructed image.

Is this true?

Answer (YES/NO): NO